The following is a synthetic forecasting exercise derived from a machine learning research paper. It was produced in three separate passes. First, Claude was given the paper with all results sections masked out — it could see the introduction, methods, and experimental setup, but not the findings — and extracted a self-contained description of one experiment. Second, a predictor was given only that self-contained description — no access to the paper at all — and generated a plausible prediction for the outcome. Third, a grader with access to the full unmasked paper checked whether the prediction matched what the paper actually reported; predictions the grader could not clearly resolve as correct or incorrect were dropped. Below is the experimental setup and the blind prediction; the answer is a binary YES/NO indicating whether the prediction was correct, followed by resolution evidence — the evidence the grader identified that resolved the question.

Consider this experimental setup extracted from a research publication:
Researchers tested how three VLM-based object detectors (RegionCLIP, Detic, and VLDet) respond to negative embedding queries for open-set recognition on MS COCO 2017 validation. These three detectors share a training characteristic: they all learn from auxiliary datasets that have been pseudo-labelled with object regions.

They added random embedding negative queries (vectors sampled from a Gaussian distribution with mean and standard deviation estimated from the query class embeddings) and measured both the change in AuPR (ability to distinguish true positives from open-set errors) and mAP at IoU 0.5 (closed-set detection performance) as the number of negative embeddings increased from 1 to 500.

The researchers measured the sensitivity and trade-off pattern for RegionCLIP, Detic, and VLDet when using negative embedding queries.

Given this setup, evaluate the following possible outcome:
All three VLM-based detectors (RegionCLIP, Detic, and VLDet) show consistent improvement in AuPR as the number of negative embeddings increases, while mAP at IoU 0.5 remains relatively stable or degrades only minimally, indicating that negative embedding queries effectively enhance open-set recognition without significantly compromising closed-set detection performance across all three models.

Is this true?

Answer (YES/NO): NO